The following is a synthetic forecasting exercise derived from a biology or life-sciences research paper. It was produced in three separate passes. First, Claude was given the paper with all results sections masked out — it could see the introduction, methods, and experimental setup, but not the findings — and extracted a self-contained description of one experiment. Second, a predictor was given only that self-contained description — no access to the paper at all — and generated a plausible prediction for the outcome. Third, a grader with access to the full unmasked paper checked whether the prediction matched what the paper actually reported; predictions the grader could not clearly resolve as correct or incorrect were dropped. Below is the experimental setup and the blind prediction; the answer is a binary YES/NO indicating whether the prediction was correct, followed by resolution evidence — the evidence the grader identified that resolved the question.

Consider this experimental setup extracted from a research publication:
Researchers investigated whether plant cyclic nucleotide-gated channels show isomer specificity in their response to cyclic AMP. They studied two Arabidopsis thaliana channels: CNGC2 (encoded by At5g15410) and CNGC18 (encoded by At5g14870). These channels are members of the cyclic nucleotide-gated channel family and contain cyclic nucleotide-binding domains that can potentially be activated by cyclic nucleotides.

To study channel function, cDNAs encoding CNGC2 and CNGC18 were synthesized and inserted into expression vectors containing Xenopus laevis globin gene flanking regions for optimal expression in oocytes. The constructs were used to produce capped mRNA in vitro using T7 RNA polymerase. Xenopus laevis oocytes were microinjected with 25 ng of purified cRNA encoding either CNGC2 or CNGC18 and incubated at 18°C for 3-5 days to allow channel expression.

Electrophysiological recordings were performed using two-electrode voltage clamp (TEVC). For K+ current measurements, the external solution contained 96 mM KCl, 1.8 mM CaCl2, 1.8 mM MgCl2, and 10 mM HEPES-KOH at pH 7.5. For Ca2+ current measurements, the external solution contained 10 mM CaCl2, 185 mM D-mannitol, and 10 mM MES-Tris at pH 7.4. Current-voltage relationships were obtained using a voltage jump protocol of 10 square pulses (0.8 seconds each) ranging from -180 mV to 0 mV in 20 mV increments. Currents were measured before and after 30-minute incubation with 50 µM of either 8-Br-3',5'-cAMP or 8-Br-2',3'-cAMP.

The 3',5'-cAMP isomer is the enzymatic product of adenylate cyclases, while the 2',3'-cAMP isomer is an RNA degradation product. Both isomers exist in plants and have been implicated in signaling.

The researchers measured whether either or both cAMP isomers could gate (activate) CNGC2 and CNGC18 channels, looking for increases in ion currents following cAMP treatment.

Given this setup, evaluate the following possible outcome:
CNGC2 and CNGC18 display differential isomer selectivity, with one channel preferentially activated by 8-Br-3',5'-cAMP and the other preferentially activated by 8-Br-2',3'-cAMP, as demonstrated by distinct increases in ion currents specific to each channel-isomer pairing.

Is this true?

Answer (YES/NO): NO